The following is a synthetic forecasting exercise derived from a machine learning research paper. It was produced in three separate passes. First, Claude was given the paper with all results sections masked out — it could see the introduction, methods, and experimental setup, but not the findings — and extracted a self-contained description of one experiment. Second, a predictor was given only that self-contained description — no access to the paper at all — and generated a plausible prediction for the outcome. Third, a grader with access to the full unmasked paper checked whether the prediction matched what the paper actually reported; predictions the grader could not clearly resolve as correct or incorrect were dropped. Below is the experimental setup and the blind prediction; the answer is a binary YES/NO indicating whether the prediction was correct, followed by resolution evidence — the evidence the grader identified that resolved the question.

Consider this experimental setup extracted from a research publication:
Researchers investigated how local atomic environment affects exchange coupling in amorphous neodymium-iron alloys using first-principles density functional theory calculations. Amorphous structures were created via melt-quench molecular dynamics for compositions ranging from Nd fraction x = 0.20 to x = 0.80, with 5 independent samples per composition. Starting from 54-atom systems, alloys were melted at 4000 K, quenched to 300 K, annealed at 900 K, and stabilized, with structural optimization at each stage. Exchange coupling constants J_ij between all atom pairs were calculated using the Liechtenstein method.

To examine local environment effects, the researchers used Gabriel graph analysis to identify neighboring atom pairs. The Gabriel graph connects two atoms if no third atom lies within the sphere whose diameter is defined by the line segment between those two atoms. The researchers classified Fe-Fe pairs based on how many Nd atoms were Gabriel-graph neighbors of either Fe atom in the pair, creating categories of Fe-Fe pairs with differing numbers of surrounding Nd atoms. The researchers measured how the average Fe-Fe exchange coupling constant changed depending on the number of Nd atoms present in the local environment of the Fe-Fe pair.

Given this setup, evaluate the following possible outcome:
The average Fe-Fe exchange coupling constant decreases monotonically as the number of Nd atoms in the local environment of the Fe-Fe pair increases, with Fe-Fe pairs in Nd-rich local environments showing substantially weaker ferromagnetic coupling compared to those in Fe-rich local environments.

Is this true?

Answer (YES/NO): NO